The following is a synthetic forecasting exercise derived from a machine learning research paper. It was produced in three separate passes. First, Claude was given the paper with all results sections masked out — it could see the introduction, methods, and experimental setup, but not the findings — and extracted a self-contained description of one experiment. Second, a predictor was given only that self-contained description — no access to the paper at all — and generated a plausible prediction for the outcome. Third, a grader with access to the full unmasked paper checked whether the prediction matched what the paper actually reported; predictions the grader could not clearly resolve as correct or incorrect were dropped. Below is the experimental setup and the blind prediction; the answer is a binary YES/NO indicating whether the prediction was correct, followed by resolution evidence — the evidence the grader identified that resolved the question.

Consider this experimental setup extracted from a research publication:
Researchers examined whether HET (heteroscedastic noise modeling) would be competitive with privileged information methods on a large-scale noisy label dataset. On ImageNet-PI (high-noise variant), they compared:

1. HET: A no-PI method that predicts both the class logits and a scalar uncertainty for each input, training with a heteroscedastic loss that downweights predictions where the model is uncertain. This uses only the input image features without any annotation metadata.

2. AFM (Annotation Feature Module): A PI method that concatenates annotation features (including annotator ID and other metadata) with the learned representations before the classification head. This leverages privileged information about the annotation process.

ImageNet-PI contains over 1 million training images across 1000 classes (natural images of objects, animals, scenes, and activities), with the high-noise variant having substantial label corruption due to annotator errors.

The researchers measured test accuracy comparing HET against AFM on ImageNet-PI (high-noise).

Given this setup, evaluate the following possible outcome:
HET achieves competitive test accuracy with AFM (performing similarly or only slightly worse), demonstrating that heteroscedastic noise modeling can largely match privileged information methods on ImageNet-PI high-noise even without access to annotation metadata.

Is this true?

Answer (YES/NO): NO